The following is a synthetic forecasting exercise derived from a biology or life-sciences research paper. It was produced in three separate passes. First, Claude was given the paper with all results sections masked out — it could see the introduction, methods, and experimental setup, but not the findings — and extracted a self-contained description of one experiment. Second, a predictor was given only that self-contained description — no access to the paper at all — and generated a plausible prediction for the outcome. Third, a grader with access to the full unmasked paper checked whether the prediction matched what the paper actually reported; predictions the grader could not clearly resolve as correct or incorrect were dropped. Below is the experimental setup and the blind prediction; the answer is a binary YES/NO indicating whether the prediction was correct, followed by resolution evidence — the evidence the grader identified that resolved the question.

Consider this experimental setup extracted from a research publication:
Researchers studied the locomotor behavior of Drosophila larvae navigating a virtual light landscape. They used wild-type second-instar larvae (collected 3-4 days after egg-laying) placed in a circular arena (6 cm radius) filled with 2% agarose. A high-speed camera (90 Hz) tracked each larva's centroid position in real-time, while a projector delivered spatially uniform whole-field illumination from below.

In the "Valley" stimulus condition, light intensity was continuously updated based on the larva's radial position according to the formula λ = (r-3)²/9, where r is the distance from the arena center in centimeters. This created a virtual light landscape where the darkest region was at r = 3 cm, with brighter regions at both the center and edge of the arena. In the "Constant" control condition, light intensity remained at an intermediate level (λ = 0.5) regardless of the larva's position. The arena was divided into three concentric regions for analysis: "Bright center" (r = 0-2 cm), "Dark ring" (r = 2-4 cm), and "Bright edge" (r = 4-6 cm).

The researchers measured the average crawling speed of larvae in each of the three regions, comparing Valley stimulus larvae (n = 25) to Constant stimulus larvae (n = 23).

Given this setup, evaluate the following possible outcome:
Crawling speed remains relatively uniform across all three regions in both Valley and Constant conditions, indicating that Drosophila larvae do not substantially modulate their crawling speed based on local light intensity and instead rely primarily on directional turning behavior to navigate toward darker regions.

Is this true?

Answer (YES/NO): YES